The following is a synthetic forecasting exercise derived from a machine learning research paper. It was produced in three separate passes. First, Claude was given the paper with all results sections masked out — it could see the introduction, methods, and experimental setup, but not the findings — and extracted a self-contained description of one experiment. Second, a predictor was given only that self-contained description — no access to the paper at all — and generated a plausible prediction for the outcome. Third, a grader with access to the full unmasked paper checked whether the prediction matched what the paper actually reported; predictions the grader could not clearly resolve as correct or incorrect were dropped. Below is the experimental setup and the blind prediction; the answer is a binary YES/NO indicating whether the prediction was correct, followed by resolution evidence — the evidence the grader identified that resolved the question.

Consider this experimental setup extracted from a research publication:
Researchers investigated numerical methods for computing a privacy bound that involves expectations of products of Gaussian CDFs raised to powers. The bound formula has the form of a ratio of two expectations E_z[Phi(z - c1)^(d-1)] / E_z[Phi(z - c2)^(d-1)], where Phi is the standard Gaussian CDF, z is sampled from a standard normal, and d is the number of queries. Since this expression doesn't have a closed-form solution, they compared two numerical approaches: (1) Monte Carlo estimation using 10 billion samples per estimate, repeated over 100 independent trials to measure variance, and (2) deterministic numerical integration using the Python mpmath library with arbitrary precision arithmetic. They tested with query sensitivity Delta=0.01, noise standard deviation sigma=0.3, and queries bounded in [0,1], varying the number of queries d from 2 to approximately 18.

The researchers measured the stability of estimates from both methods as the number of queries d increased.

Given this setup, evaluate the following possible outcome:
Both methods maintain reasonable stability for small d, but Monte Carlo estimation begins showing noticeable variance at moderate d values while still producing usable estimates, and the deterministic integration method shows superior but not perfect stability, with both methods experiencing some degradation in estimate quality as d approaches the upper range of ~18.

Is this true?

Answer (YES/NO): NO